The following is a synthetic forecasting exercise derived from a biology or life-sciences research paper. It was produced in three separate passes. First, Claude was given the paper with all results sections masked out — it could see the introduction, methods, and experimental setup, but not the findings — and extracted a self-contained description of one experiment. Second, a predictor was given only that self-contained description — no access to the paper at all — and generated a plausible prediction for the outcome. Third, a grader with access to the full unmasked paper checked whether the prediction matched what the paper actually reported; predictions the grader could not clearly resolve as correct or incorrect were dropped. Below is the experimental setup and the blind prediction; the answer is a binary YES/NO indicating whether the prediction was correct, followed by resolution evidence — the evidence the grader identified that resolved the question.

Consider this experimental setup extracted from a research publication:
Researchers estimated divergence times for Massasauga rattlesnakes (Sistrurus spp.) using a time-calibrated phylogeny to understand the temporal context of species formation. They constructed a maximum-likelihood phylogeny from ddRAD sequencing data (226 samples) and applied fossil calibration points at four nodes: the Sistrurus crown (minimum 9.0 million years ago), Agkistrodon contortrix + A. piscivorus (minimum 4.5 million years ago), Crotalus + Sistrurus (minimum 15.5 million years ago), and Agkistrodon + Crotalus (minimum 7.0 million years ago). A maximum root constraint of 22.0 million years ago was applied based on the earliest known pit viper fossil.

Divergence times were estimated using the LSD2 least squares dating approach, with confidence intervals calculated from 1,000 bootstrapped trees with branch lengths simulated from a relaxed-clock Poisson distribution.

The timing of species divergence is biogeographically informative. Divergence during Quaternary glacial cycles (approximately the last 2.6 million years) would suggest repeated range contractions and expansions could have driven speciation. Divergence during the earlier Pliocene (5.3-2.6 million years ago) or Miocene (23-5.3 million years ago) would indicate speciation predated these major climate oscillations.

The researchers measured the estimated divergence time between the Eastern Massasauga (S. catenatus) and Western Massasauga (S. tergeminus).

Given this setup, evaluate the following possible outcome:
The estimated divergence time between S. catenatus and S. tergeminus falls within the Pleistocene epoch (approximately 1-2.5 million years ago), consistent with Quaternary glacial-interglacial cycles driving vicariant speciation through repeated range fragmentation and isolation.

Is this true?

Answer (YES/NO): NO